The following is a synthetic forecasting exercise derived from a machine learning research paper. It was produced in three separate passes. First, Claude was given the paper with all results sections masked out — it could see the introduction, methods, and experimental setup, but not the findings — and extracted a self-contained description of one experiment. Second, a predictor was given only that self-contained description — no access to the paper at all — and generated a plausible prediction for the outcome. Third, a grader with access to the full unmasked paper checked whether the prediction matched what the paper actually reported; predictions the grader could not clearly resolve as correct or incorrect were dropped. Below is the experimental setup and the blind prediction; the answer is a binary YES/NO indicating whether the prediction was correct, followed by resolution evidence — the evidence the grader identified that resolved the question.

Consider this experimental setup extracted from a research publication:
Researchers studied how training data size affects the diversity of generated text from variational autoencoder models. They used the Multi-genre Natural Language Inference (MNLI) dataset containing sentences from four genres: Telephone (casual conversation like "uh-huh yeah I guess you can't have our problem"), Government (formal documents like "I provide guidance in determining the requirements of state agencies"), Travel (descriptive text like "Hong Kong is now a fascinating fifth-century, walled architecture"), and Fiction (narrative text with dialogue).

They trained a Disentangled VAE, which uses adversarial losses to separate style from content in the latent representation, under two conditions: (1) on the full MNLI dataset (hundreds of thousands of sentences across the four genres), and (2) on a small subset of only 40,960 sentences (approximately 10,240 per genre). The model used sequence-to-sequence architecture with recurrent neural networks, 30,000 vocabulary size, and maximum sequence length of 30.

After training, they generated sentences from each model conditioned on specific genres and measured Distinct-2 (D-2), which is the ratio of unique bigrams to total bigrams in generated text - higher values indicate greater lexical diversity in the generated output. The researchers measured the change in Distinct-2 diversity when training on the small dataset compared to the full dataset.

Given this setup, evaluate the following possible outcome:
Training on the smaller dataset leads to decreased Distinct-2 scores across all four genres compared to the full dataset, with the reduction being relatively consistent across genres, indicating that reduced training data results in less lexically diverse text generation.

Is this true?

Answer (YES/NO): NO